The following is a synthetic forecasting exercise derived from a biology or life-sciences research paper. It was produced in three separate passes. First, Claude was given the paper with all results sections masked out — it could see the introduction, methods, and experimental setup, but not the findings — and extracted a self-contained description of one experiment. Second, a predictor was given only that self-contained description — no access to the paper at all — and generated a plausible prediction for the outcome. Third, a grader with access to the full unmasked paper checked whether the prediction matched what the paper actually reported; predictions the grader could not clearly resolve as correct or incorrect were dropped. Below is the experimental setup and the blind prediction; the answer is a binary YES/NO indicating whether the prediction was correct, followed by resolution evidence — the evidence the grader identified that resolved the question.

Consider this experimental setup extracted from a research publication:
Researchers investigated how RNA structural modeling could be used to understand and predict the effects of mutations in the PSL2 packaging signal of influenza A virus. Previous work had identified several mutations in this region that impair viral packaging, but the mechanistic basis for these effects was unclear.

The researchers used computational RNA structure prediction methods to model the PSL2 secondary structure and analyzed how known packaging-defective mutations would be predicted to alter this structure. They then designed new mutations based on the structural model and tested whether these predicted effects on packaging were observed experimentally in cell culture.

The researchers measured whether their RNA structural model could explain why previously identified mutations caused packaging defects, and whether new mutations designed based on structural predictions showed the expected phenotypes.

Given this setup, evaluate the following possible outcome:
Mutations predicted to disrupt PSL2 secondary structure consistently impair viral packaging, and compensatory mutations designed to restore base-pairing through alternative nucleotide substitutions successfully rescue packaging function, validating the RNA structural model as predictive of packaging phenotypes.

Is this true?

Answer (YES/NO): YES